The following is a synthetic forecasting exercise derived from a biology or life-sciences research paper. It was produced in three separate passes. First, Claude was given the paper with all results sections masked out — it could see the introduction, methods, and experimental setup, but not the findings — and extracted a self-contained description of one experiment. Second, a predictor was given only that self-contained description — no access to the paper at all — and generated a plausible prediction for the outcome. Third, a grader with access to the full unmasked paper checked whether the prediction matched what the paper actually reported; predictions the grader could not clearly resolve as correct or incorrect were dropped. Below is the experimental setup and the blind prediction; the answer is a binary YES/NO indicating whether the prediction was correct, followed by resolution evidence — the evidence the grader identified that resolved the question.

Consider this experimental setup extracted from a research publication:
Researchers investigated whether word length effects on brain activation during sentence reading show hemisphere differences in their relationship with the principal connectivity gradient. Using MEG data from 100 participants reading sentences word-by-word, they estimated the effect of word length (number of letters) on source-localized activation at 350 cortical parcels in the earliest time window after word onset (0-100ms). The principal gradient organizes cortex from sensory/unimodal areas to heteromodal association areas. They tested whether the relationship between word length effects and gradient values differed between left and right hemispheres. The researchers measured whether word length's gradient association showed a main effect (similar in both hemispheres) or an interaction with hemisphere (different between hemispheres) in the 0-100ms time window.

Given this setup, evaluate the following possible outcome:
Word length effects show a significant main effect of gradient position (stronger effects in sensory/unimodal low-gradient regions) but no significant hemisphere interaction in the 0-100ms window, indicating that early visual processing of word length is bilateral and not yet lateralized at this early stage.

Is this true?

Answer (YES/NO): NO